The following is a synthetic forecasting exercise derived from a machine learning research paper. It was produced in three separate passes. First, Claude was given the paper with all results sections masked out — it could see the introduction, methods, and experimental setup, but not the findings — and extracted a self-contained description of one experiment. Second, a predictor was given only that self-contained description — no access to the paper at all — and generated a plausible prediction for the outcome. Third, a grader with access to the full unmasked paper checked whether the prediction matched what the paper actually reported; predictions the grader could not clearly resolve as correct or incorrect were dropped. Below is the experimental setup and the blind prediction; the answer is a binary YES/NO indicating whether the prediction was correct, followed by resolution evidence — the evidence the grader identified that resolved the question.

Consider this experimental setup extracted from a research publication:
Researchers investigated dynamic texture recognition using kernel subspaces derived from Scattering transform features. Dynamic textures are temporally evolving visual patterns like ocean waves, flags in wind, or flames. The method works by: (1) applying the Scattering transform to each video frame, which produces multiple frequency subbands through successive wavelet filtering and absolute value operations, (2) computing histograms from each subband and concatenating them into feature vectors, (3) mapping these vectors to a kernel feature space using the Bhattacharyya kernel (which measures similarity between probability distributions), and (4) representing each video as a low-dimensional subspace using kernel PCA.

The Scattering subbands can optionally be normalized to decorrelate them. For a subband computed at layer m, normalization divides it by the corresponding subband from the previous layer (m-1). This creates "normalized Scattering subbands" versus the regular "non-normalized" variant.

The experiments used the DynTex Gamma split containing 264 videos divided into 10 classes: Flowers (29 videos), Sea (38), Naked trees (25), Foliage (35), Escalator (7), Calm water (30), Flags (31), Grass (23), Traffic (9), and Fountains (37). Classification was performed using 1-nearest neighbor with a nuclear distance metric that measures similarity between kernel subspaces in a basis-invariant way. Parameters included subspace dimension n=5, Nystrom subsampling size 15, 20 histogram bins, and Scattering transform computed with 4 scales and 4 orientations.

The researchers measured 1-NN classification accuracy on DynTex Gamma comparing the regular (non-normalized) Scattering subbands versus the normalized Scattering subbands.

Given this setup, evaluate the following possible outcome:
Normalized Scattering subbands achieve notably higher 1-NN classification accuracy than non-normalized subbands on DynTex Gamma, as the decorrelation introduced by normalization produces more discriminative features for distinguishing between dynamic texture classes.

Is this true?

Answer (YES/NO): YES